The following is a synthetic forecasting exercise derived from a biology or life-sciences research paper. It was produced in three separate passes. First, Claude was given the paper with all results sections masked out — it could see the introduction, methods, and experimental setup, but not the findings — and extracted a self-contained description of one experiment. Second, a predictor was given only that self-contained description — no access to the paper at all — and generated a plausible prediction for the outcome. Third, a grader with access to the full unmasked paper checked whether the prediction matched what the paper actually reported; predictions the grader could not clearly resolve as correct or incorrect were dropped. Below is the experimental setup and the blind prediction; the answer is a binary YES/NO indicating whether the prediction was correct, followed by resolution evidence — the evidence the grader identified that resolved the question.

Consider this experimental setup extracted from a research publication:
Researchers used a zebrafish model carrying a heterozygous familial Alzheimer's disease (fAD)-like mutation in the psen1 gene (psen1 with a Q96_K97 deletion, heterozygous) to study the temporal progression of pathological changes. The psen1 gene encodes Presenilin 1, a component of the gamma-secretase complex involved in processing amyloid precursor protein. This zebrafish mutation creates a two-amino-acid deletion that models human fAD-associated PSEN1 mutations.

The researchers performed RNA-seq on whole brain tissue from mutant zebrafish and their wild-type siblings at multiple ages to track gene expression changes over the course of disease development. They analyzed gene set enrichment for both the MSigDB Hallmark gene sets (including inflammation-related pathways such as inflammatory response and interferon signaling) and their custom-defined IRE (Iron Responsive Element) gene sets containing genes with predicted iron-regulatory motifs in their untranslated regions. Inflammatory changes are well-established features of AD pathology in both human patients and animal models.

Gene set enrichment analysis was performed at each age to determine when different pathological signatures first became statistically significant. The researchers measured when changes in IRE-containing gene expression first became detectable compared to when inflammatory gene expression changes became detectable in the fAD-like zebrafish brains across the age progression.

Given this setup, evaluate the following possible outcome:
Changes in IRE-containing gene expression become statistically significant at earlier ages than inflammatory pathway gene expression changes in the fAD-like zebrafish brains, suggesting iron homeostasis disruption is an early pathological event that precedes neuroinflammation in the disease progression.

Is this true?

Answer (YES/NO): YES